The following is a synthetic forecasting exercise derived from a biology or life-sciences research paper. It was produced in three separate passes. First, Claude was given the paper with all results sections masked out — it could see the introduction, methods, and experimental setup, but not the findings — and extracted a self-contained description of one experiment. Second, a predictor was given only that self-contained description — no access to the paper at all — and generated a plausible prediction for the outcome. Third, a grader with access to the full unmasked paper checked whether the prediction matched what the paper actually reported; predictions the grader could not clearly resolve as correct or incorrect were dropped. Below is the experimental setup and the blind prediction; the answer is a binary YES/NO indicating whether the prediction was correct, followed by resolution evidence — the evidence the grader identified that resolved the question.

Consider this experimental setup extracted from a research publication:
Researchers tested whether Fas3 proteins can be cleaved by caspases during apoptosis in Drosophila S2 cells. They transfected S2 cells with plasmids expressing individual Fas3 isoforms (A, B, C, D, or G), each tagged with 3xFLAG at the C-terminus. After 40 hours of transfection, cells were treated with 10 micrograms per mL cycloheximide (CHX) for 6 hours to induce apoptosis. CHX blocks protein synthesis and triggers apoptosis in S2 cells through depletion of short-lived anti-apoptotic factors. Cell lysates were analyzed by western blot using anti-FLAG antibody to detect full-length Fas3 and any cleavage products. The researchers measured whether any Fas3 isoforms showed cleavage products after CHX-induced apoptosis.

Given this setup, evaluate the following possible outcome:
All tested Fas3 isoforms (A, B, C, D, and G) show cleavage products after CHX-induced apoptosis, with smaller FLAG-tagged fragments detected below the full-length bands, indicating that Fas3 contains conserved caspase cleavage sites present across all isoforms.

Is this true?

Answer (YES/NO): NO